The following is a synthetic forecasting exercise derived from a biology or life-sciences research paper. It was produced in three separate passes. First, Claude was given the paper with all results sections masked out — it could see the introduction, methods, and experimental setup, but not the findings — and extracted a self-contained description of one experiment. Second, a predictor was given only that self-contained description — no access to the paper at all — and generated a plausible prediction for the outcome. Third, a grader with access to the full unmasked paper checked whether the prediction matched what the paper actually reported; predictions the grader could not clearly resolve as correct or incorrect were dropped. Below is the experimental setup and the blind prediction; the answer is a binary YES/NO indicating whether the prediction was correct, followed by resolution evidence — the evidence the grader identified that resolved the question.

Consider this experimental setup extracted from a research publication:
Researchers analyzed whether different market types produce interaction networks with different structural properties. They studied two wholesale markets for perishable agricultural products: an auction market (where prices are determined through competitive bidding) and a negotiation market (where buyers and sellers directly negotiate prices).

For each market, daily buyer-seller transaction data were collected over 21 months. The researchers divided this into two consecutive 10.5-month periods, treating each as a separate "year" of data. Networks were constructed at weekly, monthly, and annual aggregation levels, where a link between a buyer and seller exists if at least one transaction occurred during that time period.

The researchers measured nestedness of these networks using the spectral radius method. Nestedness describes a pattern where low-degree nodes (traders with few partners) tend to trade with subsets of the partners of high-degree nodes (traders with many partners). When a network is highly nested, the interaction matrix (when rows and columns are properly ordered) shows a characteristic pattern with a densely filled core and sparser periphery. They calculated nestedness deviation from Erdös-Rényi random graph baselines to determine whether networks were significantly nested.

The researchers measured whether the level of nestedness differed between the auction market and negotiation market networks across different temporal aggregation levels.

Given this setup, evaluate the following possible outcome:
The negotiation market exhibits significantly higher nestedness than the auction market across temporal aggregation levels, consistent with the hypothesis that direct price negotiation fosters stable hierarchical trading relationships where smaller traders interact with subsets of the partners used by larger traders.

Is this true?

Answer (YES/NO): NO